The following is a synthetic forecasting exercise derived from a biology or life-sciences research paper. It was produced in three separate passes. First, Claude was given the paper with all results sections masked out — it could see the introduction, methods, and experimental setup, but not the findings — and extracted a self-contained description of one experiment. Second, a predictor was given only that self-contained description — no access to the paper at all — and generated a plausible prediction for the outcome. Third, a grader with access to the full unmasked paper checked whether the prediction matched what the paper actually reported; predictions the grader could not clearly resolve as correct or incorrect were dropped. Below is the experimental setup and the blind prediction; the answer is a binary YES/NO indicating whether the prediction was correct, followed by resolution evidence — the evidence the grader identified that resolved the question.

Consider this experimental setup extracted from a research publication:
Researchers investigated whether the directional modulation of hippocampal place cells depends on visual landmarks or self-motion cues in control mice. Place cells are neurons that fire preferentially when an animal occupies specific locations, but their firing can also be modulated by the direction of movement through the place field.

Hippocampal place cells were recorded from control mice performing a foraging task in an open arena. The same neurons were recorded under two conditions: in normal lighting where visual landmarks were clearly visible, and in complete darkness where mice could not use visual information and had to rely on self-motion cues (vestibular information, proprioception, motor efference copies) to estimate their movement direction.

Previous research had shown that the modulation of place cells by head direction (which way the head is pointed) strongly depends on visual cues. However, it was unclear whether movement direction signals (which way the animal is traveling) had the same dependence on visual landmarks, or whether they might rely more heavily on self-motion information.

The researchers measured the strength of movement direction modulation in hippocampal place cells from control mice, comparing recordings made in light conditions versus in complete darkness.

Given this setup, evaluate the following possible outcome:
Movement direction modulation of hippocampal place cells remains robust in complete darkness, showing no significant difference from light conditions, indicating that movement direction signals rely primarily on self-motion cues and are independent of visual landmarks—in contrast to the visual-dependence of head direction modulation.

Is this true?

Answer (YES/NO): YES